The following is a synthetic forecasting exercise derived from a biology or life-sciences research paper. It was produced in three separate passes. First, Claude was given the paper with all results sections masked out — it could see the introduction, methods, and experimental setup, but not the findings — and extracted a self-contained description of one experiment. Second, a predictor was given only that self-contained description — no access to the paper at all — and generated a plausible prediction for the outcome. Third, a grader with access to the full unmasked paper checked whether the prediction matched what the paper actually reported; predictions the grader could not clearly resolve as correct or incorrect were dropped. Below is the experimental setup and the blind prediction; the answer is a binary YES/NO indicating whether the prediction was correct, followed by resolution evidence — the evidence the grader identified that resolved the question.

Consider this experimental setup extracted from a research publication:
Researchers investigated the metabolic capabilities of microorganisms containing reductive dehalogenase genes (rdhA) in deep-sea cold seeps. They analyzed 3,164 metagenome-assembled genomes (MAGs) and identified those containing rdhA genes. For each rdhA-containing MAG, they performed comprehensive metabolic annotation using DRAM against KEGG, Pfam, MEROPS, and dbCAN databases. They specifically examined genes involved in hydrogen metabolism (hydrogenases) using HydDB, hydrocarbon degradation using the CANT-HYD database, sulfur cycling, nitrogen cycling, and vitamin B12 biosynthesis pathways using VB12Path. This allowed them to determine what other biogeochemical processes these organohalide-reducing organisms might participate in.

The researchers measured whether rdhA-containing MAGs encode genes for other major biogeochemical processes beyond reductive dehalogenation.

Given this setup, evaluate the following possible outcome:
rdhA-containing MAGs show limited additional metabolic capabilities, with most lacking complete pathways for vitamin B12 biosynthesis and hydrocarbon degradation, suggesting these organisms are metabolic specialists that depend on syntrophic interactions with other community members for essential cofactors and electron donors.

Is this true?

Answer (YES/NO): NO